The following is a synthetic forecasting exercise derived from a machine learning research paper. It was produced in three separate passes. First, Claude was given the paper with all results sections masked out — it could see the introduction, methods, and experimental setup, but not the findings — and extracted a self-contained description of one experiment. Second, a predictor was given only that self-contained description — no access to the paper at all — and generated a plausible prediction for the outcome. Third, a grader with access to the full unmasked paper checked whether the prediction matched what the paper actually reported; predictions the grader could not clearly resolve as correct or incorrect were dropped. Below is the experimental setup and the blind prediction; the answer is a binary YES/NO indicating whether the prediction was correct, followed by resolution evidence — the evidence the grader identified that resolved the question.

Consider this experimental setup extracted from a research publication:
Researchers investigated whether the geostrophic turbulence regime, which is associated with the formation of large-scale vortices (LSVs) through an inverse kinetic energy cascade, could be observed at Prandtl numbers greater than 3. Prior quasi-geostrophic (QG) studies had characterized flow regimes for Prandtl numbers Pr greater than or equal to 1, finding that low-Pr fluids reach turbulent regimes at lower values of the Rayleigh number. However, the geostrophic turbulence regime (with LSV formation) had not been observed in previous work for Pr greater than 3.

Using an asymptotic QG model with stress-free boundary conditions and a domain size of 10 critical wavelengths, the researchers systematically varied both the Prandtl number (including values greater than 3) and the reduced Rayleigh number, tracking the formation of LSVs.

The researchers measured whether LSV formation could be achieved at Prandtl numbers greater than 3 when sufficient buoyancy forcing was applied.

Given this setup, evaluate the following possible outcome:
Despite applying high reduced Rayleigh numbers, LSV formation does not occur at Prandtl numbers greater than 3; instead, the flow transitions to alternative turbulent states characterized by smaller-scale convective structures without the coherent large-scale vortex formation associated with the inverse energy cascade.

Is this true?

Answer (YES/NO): NO